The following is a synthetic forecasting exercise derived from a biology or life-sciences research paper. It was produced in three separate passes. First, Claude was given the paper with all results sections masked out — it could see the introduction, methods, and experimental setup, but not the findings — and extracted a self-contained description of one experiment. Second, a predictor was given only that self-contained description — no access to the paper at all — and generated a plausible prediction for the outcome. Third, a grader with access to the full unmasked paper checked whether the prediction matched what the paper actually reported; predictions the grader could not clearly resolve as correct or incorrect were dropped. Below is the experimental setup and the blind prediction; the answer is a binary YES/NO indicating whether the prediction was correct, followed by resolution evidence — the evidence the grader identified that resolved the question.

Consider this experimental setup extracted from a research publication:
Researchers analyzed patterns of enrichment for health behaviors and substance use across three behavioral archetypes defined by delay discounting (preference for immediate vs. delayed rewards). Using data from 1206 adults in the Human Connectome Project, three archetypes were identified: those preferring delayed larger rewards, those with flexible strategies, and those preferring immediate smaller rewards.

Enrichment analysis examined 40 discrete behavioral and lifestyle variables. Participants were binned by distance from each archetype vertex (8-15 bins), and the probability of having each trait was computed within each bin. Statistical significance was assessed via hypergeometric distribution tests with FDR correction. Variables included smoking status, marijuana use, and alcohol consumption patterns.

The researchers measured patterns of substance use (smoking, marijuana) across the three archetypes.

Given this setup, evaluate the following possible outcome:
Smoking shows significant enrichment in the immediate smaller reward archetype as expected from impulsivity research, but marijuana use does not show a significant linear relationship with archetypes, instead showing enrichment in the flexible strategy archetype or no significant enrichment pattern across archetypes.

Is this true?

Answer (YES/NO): NO